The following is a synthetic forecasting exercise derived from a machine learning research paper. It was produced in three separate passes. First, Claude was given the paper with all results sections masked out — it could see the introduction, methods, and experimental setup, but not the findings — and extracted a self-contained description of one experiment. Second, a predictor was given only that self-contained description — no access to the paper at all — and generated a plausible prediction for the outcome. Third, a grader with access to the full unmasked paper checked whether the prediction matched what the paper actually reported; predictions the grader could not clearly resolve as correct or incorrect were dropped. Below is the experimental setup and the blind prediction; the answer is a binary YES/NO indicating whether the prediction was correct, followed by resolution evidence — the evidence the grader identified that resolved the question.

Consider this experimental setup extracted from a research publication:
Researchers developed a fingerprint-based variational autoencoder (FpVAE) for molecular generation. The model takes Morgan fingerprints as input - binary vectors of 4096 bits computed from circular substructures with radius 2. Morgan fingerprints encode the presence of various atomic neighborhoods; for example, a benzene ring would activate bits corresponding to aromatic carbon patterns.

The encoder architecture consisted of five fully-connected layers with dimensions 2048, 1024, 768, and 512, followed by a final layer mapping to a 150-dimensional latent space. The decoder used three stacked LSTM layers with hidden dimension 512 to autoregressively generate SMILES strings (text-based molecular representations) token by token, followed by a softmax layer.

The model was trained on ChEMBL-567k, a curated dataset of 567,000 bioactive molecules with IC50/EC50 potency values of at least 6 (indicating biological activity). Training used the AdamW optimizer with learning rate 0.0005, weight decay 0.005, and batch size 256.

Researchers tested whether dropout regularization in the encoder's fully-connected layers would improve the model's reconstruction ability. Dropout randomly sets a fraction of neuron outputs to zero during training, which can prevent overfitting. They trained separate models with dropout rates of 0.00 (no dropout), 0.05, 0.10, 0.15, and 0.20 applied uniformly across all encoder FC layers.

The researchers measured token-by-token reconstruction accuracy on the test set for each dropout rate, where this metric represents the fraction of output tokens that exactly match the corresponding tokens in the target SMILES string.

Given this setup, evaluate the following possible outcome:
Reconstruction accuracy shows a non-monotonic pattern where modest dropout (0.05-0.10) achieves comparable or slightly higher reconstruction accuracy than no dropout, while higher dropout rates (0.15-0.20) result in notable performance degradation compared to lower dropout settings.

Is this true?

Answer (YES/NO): NO